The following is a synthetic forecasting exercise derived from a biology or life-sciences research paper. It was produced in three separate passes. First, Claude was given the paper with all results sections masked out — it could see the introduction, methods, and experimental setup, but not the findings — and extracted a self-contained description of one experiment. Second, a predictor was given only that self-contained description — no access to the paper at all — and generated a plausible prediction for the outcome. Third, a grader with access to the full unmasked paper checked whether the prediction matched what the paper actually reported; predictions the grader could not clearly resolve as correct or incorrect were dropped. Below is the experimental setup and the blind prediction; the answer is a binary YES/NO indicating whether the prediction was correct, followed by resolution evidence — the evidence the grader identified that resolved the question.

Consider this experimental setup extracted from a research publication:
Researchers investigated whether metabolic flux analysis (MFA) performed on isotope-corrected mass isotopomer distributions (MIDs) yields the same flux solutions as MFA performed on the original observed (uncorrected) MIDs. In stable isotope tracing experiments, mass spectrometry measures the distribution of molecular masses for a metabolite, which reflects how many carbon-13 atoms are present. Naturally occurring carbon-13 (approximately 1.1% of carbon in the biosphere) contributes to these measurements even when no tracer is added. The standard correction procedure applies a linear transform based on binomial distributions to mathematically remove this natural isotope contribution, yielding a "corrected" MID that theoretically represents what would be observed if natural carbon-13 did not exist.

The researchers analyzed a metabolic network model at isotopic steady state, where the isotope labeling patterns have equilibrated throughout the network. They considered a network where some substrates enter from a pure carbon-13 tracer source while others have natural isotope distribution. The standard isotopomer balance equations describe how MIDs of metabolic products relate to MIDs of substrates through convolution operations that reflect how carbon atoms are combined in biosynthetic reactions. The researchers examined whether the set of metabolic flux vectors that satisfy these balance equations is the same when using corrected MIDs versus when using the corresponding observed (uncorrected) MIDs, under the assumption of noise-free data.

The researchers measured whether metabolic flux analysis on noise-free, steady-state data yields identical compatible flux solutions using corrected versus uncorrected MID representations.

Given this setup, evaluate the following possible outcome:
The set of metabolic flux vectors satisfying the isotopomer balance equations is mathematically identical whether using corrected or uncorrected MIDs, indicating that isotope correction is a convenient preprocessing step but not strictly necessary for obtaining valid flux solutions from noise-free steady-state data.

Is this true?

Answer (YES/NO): YES